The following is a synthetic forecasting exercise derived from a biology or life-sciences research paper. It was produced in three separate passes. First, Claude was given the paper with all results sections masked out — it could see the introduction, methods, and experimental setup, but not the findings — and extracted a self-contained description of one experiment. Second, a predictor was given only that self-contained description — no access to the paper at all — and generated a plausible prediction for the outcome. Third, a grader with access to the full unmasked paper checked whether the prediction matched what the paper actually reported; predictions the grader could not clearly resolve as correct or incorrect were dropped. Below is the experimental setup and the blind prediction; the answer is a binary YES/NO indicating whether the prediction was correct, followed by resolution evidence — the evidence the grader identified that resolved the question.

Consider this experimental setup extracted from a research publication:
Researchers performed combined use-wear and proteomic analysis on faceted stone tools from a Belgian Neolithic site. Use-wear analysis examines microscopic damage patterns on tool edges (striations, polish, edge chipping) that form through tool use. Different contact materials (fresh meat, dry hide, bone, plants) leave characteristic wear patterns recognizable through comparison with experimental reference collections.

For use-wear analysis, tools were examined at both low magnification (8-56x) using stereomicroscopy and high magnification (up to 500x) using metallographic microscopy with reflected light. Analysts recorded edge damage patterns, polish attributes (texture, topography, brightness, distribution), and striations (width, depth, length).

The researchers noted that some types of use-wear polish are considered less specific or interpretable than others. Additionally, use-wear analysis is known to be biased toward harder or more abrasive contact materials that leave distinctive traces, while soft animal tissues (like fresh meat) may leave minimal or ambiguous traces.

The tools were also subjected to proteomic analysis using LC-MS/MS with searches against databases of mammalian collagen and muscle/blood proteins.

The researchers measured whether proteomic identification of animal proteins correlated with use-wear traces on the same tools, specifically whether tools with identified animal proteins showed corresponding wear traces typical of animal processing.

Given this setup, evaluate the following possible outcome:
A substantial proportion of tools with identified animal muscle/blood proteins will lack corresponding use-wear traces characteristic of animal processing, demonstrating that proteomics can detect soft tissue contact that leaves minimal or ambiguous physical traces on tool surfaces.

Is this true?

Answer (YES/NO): NO